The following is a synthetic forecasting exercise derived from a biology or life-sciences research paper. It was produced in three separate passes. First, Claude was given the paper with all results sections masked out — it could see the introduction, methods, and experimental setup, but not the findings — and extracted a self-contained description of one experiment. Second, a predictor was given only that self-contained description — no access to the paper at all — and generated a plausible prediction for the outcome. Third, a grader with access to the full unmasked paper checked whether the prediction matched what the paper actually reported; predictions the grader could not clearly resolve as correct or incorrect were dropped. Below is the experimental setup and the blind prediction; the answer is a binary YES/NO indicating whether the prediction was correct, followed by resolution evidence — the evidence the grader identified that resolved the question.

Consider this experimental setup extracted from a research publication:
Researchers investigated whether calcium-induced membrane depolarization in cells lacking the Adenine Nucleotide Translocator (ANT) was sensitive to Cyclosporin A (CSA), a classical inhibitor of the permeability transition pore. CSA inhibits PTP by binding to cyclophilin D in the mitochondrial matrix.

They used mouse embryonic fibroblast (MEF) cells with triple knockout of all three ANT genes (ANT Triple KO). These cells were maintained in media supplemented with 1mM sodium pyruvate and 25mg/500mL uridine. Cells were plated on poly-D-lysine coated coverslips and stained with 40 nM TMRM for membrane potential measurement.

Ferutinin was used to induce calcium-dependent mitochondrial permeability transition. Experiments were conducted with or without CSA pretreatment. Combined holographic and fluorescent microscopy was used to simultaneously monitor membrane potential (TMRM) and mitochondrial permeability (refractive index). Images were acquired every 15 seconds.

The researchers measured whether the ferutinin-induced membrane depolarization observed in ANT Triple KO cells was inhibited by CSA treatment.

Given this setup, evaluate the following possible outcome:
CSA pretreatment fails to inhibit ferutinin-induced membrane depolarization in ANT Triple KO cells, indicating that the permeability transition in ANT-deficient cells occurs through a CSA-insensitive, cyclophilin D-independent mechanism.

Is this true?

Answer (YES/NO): NO